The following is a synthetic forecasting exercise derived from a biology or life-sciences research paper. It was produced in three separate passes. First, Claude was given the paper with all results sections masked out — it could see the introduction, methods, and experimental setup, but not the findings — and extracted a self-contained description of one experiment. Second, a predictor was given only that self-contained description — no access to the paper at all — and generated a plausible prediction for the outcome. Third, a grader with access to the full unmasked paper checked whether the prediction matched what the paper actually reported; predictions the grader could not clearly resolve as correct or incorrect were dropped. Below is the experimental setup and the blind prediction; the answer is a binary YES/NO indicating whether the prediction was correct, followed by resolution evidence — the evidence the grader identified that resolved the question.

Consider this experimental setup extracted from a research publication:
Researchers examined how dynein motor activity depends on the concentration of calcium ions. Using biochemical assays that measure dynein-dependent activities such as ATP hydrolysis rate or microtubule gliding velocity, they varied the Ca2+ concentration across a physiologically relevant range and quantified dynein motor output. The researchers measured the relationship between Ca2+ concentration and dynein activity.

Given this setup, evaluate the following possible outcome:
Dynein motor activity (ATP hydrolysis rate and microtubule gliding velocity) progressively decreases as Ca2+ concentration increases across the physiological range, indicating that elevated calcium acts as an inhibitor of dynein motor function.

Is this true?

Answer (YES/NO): NO